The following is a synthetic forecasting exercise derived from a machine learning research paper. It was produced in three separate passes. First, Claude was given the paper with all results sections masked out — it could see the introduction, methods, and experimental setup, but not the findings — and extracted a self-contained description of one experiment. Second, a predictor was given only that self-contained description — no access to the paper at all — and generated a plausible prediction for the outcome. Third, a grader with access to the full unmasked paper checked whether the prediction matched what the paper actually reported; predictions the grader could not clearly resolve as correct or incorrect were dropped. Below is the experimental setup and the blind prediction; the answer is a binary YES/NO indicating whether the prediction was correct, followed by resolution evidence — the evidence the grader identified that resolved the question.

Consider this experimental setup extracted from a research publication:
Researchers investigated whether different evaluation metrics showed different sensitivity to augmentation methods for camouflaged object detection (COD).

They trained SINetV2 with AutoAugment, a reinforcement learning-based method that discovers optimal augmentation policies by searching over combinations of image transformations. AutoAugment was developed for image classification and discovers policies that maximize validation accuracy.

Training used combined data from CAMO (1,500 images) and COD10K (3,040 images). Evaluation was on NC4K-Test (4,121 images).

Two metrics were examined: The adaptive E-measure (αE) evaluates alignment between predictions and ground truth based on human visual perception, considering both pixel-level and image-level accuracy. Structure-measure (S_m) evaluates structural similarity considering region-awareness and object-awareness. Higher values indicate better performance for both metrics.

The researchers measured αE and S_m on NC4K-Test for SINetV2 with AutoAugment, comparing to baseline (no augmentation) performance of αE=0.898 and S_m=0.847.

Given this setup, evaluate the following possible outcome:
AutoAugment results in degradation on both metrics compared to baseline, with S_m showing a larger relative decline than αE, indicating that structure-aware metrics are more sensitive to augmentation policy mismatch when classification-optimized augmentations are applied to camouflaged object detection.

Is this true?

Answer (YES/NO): NO